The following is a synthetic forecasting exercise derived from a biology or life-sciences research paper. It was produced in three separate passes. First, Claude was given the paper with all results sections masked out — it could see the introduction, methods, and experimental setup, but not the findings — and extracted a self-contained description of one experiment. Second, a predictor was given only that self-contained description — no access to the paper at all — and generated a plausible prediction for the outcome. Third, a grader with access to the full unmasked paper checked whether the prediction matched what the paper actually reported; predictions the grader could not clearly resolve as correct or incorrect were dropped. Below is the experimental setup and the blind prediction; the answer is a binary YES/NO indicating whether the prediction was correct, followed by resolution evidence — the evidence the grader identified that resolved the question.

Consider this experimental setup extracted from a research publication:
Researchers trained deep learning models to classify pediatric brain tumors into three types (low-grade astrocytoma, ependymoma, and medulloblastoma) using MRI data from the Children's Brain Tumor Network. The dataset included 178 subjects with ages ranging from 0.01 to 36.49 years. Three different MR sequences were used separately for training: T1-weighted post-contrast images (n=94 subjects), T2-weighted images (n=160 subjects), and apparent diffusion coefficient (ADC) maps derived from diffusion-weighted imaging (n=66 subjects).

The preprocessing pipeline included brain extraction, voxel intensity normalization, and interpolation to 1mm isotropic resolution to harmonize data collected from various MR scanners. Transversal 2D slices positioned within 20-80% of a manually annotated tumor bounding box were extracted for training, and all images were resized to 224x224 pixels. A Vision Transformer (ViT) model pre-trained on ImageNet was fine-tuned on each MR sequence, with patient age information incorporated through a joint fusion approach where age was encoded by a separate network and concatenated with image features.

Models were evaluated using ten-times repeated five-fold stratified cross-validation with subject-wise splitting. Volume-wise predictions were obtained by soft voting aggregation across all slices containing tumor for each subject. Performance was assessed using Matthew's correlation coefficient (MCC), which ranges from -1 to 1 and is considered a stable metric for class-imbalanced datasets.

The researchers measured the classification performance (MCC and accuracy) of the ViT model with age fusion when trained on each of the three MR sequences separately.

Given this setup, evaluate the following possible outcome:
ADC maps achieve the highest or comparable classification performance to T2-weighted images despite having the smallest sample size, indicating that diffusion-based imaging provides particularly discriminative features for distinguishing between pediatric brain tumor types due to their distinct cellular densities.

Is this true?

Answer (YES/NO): YES